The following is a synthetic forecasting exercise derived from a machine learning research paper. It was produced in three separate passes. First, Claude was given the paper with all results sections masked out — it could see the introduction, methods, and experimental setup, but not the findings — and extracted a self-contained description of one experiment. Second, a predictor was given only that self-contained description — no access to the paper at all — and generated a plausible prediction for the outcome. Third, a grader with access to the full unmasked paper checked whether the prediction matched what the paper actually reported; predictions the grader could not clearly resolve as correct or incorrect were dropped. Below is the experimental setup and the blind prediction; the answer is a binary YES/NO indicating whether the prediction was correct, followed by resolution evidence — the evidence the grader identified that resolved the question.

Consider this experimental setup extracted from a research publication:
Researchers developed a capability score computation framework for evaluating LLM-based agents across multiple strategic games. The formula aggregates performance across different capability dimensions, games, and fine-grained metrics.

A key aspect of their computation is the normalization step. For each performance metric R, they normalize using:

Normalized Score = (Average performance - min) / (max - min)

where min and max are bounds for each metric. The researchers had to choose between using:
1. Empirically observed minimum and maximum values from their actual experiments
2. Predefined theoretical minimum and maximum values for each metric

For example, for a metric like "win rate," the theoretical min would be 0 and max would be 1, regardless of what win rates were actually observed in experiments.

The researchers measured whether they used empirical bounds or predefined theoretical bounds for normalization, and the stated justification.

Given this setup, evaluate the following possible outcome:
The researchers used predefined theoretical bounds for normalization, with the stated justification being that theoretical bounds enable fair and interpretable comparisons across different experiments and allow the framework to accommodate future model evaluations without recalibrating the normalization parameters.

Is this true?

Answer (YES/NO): NO